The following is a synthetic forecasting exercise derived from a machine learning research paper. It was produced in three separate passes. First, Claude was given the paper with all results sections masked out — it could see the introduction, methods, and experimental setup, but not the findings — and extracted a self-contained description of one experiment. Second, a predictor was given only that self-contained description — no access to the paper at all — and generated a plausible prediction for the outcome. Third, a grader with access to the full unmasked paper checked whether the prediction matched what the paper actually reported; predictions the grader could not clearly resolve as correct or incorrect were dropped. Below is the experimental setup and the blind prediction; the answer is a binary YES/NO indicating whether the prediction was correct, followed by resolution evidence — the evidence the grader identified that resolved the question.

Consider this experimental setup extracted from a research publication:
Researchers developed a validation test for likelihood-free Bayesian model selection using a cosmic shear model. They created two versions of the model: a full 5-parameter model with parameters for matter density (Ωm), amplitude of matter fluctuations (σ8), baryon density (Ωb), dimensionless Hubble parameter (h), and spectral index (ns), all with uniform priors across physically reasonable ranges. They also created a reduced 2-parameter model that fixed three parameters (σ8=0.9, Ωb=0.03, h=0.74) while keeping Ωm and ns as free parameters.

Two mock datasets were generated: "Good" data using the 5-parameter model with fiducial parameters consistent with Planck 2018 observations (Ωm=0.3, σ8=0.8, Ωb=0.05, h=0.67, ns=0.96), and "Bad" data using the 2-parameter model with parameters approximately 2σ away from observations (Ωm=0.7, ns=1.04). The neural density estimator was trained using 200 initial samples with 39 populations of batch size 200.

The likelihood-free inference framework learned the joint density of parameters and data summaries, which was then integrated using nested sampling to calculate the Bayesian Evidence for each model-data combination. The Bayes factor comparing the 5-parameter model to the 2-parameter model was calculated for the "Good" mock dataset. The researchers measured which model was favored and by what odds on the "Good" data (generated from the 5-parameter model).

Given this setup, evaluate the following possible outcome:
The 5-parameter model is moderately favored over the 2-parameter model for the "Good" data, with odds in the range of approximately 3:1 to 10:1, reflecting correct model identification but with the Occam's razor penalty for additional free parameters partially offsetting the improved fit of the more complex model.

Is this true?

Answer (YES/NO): NO